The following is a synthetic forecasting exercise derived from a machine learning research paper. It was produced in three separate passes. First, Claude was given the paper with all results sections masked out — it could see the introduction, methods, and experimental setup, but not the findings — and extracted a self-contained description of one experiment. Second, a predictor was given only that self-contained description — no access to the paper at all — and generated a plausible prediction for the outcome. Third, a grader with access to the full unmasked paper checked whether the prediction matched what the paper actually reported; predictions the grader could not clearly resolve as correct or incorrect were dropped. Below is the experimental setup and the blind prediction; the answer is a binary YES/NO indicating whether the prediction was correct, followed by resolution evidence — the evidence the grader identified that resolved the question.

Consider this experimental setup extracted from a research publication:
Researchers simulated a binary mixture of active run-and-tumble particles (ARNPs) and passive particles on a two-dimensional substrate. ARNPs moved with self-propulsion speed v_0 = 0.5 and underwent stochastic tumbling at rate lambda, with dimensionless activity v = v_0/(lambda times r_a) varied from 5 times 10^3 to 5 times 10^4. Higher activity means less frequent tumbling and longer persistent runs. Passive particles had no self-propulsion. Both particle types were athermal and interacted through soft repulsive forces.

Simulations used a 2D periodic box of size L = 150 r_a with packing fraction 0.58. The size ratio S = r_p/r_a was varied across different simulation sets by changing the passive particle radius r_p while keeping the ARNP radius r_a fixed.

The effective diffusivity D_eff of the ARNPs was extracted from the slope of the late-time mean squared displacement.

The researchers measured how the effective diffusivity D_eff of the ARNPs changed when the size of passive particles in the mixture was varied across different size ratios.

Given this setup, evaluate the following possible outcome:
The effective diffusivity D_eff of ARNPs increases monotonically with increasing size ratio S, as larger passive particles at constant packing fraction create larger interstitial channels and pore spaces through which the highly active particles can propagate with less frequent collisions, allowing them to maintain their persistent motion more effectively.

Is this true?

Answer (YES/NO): NO